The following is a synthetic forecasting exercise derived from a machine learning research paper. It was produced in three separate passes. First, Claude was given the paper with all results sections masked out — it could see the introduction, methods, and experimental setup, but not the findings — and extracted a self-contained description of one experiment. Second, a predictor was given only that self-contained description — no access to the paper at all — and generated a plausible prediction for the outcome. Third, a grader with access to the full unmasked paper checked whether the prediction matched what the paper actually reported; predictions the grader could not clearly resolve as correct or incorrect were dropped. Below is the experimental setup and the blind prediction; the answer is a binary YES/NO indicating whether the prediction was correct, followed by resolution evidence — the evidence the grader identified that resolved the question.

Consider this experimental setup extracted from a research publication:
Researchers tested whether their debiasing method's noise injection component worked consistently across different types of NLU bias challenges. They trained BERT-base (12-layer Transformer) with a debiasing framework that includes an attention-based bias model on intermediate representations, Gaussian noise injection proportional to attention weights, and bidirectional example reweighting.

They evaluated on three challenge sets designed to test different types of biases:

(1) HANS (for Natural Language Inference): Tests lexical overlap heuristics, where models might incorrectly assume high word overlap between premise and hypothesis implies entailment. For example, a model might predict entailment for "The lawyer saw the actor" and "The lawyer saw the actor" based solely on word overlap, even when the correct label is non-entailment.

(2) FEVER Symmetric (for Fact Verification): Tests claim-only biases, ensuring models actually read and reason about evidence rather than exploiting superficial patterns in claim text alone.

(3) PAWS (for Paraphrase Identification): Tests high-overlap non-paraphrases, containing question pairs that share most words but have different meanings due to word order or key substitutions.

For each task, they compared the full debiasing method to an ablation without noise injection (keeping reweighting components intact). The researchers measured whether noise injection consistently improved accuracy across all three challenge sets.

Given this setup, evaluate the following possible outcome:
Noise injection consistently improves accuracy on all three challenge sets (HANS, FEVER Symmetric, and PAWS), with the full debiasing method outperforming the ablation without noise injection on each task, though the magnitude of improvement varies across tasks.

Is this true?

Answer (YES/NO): YES